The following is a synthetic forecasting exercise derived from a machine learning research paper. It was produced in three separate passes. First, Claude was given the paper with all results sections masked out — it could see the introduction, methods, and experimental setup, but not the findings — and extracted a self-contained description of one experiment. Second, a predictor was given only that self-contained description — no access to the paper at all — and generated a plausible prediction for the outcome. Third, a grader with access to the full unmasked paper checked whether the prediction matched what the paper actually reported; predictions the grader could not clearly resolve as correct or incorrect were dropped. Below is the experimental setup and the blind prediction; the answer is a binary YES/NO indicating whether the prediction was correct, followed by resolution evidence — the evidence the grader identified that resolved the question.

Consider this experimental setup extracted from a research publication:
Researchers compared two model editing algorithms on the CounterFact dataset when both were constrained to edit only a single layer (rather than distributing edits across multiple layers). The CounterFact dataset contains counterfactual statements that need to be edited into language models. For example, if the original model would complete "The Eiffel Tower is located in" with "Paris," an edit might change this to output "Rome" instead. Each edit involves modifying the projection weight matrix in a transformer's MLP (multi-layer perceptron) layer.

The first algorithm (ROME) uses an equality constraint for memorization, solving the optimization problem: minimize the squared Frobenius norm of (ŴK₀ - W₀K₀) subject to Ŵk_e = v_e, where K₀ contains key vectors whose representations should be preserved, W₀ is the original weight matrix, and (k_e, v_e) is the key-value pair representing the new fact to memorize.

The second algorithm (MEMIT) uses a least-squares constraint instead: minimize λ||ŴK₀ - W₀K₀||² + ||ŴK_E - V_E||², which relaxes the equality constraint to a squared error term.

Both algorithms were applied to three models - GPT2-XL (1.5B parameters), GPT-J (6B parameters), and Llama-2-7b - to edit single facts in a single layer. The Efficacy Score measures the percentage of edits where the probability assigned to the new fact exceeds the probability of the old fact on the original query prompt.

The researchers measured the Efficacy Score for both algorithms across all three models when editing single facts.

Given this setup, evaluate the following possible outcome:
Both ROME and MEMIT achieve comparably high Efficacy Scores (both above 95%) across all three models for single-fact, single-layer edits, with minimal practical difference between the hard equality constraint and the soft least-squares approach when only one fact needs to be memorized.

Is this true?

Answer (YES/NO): YES